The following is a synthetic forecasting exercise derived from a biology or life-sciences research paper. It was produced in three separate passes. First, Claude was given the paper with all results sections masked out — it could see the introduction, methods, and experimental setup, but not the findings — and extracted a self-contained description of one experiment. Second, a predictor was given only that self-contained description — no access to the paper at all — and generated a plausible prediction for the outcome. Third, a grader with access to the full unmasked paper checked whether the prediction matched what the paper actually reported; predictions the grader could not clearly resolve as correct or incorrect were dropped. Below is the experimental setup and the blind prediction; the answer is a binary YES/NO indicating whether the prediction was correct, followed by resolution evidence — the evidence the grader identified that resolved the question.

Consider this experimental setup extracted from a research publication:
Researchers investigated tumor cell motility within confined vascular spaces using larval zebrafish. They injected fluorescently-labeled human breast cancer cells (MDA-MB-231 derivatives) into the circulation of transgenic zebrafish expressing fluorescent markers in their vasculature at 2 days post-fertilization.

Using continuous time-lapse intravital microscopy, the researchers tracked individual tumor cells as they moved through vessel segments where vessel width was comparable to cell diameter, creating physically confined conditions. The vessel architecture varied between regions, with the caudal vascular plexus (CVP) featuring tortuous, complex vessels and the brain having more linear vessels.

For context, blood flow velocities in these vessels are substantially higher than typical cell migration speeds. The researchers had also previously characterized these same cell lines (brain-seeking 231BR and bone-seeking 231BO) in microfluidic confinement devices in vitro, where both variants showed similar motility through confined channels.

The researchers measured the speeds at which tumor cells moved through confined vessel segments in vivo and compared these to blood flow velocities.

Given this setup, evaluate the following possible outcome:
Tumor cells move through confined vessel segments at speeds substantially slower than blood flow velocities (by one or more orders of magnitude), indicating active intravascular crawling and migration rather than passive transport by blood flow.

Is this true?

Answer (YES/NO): YES